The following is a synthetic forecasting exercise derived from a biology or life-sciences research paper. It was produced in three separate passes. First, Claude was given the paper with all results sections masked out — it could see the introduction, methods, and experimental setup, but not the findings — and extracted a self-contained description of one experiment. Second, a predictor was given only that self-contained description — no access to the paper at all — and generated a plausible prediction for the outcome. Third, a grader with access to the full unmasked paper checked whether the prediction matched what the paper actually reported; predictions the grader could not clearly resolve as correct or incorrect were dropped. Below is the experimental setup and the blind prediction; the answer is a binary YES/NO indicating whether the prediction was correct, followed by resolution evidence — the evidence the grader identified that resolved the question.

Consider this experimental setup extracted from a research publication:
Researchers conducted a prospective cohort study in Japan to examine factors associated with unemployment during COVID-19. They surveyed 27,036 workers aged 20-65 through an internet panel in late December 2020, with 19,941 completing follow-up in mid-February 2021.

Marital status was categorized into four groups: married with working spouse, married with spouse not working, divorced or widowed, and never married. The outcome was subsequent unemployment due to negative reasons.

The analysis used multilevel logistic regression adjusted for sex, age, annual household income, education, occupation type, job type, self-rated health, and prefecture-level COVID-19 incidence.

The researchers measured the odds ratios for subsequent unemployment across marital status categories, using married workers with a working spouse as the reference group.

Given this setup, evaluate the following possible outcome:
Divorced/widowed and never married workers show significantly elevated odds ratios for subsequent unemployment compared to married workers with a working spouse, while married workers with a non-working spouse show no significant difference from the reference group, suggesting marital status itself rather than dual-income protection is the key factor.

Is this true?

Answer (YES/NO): NO